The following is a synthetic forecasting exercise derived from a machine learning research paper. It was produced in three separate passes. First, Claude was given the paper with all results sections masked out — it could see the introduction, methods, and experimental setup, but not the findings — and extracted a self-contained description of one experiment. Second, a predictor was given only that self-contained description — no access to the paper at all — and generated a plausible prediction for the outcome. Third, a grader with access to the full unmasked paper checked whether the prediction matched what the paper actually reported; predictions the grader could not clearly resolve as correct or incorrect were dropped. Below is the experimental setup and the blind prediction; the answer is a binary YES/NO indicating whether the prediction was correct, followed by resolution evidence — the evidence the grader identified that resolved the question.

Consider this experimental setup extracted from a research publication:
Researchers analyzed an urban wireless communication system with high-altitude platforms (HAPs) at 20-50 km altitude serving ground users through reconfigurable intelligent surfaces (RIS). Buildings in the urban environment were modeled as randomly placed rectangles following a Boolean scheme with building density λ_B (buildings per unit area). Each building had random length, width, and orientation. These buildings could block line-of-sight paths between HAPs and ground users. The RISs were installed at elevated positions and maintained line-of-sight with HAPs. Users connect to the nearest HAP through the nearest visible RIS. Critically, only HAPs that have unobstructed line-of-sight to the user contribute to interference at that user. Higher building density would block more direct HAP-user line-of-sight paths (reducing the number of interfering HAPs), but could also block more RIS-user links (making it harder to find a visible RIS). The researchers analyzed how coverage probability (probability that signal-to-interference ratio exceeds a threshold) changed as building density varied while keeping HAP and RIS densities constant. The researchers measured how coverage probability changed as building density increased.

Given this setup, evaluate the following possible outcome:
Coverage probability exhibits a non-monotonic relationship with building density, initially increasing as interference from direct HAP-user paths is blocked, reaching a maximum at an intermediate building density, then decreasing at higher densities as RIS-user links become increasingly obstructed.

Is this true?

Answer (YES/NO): NO